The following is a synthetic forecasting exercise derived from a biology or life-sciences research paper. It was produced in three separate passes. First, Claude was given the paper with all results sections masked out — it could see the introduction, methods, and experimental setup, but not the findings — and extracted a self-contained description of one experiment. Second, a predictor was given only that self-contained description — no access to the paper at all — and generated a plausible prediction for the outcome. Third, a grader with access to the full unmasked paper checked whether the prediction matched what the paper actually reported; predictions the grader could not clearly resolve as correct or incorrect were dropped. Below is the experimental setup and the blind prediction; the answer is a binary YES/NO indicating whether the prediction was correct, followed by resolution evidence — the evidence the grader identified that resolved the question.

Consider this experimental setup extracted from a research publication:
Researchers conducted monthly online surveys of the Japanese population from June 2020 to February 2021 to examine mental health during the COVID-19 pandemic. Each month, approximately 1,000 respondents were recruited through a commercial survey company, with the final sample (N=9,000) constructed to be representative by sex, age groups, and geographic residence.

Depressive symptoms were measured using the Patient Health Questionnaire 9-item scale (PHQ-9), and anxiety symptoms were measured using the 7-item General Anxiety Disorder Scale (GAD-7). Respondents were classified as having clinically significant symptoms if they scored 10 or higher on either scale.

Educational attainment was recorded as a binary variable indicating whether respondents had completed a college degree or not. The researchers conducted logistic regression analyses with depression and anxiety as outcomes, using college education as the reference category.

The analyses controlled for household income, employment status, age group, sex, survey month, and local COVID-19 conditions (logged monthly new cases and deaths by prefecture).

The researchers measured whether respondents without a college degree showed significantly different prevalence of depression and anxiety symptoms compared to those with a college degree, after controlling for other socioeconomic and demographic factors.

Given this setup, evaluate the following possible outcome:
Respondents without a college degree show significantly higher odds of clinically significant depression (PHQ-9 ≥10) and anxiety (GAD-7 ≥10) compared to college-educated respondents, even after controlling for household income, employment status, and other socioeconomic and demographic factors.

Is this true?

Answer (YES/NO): YES